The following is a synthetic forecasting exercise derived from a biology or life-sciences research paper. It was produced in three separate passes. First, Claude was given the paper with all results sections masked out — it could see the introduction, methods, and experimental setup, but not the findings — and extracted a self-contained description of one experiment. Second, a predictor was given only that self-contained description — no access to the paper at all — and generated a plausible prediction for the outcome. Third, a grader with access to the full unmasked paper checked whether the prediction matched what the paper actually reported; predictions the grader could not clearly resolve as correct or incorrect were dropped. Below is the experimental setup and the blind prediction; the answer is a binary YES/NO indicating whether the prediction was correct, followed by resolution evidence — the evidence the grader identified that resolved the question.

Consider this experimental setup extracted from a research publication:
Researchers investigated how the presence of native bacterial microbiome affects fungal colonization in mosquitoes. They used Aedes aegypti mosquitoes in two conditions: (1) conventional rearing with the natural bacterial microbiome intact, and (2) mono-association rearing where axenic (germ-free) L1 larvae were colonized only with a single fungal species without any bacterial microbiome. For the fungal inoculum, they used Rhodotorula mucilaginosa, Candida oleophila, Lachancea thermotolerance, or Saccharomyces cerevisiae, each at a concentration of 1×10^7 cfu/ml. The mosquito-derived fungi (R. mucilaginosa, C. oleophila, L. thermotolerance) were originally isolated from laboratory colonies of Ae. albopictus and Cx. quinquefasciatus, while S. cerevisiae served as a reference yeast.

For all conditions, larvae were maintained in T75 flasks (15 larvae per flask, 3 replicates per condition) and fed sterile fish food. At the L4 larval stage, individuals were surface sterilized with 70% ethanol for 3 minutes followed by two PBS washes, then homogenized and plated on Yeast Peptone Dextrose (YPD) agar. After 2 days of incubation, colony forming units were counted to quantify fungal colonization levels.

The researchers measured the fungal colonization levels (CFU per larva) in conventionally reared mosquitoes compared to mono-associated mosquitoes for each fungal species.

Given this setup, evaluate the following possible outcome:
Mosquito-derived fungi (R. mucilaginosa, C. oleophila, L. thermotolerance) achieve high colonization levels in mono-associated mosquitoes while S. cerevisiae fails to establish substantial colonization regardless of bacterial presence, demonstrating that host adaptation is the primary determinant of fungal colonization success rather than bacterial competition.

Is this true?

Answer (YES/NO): NO